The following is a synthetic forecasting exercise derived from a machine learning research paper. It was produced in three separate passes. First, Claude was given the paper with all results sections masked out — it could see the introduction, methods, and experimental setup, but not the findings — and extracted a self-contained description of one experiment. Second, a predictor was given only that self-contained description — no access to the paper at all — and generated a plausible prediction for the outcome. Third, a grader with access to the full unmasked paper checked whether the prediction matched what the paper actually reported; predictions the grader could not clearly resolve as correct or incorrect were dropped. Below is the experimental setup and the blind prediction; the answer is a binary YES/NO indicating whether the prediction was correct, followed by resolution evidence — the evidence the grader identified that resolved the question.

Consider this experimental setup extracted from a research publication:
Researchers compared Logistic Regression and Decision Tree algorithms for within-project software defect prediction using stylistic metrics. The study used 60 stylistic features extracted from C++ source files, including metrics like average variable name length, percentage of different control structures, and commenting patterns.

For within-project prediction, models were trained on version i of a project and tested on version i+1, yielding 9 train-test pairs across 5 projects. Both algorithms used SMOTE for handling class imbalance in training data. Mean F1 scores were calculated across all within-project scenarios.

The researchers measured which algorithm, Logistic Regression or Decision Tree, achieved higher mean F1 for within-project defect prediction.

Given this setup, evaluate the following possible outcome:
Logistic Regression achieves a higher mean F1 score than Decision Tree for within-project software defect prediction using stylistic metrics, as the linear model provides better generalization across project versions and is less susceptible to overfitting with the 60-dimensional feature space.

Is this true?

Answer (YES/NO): NO